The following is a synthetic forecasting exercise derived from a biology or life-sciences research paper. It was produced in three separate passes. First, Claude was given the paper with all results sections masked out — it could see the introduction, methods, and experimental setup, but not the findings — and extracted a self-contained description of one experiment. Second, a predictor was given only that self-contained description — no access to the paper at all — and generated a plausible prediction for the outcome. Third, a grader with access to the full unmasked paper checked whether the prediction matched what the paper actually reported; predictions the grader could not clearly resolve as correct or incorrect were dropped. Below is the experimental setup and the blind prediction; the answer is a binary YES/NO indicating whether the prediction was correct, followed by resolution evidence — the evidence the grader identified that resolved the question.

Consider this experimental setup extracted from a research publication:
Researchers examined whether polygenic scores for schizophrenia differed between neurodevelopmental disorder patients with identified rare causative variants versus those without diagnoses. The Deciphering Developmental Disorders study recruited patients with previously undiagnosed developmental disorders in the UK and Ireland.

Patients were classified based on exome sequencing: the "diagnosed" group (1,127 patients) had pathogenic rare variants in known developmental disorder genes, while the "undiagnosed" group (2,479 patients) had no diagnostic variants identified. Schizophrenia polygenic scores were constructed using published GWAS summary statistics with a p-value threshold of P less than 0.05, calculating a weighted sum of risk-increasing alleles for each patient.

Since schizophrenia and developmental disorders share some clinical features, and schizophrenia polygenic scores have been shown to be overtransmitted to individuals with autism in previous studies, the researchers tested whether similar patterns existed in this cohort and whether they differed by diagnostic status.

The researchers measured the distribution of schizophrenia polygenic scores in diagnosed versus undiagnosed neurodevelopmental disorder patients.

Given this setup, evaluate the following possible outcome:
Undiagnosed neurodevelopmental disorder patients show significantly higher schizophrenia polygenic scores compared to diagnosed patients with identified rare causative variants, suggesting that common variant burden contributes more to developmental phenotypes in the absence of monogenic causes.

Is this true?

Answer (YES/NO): NO